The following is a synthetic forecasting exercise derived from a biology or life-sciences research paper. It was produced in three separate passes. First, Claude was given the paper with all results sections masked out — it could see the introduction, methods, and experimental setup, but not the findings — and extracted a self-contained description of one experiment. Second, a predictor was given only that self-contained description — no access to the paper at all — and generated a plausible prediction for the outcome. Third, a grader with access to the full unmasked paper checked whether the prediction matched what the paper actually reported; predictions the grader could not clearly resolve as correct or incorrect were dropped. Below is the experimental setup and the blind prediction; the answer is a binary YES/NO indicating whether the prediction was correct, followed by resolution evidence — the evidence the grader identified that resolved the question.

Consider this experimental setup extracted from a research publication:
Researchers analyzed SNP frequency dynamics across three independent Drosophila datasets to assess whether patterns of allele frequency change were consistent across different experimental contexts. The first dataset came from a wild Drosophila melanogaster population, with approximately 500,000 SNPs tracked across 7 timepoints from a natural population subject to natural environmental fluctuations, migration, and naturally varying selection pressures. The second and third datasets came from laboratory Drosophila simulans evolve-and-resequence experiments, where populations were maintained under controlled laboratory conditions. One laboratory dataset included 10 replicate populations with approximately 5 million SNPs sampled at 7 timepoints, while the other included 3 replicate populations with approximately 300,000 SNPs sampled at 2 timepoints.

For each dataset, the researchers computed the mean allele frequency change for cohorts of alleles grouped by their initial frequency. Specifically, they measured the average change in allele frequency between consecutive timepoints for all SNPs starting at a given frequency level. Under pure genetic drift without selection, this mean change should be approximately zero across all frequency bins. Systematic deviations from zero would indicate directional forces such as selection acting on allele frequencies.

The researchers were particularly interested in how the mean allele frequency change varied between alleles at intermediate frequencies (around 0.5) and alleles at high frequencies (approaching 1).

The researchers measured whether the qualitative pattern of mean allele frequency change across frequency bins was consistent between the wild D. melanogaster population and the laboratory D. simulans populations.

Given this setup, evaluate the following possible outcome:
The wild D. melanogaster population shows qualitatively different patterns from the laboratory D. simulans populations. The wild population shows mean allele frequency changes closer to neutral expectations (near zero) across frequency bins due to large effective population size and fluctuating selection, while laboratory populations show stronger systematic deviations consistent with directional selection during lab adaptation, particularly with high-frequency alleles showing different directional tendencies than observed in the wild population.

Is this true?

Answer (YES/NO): NO